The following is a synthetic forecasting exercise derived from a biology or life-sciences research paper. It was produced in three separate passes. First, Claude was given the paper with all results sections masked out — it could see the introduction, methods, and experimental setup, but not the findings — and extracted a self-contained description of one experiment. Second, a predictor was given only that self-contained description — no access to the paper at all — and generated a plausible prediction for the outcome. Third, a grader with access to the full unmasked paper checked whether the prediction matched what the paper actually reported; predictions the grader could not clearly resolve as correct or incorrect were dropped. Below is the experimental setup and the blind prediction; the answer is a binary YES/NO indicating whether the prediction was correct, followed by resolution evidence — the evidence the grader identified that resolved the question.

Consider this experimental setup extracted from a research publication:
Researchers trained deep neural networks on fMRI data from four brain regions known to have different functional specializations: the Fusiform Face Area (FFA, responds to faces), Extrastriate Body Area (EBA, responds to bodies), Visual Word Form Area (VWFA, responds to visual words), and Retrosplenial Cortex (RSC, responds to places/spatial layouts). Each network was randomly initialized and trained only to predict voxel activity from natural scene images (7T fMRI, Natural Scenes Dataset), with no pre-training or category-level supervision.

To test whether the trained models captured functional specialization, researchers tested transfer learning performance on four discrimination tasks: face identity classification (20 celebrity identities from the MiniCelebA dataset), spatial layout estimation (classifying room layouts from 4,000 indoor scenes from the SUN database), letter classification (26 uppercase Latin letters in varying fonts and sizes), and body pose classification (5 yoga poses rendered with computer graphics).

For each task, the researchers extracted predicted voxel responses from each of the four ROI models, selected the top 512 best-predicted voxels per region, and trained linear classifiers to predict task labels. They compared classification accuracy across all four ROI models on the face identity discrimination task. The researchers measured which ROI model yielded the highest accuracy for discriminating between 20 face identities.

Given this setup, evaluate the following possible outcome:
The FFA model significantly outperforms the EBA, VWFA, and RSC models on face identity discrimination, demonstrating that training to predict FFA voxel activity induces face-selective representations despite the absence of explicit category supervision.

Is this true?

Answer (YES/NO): YES